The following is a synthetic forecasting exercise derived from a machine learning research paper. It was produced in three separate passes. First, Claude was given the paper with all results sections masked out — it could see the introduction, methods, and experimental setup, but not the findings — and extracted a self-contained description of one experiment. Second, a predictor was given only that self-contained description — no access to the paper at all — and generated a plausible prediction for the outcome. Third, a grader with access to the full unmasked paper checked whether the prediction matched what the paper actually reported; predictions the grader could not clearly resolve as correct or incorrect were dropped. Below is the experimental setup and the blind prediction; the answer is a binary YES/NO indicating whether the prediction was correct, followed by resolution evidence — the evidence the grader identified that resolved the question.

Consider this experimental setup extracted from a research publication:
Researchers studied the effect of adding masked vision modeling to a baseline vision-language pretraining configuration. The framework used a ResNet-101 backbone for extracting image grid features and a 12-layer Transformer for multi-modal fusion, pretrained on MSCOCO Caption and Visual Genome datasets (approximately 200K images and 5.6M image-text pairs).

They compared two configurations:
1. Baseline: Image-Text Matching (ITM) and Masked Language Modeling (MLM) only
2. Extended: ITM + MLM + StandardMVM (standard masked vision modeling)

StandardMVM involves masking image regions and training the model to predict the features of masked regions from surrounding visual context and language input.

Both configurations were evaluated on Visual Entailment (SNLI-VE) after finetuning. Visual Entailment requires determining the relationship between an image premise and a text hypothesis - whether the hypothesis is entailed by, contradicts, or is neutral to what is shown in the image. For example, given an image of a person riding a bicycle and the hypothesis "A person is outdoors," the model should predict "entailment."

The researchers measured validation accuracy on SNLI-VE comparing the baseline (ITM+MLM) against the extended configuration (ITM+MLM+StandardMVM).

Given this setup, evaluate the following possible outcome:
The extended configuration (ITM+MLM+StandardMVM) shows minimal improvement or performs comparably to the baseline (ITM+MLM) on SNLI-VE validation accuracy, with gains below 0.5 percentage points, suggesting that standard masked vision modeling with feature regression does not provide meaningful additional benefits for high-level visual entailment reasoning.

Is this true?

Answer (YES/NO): NO